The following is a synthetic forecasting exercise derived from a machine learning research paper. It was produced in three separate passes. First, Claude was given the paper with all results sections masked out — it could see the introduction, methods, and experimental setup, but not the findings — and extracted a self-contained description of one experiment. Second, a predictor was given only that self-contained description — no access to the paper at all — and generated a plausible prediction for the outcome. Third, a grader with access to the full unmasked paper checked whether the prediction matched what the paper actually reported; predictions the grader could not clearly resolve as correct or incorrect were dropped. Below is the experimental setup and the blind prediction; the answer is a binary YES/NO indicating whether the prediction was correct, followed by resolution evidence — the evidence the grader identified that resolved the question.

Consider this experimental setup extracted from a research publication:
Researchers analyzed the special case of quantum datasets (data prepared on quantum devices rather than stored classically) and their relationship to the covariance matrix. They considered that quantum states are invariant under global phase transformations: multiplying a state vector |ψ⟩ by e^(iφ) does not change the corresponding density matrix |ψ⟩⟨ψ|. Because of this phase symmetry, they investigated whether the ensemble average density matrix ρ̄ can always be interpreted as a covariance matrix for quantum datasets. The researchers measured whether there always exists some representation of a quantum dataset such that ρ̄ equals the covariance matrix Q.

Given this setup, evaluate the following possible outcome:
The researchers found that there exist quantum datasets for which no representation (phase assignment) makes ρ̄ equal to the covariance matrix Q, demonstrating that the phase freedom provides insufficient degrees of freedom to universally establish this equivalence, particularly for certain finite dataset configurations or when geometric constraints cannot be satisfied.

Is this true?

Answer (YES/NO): NO